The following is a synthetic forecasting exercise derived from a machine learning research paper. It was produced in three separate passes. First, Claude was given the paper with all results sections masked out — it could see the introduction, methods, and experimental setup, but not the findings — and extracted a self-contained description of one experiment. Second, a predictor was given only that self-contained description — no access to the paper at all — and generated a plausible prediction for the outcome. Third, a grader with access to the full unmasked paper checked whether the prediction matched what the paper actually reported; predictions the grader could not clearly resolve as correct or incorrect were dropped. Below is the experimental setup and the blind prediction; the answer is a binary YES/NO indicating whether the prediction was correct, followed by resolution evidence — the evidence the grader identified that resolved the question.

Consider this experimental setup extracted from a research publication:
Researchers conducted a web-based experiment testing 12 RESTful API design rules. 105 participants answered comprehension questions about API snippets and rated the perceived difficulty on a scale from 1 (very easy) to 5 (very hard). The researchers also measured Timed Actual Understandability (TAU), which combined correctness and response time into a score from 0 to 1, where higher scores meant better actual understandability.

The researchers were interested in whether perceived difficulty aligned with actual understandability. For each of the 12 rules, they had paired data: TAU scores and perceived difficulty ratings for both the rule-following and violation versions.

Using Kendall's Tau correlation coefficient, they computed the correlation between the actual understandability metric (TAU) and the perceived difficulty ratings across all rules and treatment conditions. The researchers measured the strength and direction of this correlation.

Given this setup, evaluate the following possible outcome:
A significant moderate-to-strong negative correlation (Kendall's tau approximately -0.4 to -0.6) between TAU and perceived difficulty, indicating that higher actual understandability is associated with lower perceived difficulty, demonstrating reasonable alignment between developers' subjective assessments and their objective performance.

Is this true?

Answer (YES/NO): NO